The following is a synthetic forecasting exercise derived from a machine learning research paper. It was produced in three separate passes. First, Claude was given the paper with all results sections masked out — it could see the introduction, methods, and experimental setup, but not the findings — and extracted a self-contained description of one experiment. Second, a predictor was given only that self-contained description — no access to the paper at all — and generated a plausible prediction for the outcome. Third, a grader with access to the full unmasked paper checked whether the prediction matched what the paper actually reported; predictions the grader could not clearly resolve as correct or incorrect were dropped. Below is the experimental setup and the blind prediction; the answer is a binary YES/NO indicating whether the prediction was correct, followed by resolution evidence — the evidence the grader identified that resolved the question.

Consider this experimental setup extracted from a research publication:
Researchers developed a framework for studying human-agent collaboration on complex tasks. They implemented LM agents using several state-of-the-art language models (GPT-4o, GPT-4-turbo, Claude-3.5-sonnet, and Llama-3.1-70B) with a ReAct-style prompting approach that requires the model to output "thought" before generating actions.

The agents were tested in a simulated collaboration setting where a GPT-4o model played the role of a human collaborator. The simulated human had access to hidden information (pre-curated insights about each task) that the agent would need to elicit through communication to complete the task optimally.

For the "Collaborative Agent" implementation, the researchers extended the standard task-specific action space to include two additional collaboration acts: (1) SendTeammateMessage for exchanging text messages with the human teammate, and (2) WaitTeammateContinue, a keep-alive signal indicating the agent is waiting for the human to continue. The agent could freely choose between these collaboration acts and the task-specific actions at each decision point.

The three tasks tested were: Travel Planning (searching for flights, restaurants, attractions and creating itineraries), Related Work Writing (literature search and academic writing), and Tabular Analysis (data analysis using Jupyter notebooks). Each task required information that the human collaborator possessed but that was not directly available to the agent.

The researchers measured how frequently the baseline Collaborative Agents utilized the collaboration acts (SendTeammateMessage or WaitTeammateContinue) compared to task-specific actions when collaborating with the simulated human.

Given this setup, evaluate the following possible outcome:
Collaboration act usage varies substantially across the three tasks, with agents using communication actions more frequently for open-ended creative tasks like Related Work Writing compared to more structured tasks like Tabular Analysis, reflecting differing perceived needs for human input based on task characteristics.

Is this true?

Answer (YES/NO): NO